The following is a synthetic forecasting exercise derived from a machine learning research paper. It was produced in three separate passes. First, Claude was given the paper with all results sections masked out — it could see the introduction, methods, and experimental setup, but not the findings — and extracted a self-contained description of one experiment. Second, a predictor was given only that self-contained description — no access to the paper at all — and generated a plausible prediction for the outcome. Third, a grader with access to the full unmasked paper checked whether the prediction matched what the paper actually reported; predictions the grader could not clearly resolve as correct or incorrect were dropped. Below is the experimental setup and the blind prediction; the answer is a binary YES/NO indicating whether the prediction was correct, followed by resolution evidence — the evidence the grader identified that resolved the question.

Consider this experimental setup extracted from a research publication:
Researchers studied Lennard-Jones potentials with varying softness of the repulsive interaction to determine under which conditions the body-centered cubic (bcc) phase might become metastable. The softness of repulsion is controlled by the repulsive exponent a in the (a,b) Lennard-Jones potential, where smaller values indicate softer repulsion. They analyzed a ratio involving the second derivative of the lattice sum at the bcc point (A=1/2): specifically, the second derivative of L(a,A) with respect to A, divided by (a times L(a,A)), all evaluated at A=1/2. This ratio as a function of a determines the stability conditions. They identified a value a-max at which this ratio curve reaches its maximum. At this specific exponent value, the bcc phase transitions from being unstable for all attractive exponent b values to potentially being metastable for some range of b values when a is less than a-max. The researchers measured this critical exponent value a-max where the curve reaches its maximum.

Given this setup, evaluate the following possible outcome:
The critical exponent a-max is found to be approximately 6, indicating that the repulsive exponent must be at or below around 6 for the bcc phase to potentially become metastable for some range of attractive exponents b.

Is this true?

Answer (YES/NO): NO